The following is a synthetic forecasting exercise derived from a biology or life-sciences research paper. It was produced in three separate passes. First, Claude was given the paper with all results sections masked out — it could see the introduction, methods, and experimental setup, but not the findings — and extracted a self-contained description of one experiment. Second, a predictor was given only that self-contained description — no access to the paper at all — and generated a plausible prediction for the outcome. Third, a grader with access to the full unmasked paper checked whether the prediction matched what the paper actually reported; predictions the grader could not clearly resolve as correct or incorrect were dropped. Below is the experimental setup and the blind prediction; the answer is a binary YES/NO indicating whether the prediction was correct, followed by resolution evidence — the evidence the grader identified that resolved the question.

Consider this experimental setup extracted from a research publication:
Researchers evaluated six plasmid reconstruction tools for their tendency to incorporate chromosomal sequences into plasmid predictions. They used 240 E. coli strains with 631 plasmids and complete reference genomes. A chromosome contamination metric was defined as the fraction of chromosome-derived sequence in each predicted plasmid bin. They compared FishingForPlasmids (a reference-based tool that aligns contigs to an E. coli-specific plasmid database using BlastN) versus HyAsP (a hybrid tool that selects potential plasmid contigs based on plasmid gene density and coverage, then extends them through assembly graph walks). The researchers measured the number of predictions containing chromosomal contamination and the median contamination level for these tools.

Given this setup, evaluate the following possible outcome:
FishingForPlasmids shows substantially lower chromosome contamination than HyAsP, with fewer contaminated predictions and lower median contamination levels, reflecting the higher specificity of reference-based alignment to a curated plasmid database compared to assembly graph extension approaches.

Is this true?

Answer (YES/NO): YES